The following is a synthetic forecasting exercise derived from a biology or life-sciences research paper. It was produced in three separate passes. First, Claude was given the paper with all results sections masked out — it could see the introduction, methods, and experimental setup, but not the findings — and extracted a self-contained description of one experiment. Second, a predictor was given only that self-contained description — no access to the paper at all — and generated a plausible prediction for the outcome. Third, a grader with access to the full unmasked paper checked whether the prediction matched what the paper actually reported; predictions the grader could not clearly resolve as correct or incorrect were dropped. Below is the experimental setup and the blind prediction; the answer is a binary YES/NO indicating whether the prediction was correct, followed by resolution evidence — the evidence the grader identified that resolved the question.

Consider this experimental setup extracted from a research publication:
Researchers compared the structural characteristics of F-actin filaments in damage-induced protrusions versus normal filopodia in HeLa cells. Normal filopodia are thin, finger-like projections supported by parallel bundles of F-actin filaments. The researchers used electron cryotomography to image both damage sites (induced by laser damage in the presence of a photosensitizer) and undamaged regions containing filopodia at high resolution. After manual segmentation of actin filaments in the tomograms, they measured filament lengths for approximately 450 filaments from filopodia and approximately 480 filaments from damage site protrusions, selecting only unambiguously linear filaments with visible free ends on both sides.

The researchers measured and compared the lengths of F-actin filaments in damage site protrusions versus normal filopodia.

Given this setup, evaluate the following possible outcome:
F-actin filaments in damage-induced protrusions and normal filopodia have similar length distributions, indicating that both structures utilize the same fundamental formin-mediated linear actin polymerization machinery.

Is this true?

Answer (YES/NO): YES